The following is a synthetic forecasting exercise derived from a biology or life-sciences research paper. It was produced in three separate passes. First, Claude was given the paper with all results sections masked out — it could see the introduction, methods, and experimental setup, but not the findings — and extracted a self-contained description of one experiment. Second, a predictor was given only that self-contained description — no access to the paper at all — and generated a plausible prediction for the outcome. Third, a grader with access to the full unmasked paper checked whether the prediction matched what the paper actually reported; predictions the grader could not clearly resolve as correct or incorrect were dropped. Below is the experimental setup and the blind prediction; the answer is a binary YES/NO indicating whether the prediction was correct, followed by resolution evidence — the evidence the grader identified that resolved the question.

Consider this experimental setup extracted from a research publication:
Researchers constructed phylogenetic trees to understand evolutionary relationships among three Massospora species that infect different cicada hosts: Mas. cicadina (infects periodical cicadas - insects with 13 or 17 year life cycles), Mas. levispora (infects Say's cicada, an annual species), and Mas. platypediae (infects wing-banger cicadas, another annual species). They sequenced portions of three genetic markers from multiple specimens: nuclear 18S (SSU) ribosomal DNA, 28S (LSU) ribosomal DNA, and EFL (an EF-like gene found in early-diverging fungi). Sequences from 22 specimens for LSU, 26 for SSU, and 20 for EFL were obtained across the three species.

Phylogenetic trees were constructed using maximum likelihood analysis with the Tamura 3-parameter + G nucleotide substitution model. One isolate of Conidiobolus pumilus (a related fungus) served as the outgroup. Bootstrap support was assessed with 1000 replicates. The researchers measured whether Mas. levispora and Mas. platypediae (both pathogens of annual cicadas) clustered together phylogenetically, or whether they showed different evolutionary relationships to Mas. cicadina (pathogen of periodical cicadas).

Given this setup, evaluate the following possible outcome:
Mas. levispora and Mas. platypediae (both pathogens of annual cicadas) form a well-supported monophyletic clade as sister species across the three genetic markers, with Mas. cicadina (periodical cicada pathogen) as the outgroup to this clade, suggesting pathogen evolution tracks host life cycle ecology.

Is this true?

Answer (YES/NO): NO